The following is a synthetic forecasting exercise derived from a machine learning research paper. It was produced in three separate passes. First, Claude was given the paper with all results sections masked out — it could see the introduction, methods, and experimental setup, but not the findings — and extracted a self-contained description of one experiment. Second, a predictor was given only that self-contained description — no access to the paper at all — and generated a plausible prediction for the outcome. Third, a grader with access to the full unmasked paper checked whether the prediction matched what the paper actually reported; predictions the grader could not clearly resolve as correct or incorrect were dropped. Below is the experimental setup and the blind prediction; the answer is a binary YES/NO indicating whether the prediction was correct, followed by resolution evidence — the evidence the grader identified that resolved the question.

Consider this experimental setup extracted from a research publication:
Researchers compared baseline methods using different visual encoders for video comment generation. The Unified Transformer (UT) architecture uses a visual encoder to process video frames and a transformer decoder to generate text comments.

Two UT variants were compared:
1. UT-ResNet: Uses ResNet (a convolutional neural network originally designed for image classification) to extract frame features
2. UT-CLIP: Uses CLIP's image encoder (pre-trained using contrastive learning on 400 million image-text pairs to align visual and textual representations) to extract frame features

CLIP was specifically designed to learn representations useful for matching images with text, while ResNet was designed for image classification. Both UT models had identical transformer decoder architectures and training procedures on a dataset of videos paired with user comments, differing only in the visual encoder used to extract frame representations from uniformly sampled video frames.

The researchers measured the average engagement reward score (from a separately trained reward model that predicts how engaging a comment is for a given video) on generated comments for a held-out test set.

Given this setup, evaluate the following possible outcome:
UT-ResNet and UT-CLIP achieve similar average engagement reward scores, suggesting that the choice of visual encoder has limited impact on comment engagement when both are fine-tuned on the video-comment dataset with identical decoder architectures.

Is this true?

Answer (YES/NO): YES